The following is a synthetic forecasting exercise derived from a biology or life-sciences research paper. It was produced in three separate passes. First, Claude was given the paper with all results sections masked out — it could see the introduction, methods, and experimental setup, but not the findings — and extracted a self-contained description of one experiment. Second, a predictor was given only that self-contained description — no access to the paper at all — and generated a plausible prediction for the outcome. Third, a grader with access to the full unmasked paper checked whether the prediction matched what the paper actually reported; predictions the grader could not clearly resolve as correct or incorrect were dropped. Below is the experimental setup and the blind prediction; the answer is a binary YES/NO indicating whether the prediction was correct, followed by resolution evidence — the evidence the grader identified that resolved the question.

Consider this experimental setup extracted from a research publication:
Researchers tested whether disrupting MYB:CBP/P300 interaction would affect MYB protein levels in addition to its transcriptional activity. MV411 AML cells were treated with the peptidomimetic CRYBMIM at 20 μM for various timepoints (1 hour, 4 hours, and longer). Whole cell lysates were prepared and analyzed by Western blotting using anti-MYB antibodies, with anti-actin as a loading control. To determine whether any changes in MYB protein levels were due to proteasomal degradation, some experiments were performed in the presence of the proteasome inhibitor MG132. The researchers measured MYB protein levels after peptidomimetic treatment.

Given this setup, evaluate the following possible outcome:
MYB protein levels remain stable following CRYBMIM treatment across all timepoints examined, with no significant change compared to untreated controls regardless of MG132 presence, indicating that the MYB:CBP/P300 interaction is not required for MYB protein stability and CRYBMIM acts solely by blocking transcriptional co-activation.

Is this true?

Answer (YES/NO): NO